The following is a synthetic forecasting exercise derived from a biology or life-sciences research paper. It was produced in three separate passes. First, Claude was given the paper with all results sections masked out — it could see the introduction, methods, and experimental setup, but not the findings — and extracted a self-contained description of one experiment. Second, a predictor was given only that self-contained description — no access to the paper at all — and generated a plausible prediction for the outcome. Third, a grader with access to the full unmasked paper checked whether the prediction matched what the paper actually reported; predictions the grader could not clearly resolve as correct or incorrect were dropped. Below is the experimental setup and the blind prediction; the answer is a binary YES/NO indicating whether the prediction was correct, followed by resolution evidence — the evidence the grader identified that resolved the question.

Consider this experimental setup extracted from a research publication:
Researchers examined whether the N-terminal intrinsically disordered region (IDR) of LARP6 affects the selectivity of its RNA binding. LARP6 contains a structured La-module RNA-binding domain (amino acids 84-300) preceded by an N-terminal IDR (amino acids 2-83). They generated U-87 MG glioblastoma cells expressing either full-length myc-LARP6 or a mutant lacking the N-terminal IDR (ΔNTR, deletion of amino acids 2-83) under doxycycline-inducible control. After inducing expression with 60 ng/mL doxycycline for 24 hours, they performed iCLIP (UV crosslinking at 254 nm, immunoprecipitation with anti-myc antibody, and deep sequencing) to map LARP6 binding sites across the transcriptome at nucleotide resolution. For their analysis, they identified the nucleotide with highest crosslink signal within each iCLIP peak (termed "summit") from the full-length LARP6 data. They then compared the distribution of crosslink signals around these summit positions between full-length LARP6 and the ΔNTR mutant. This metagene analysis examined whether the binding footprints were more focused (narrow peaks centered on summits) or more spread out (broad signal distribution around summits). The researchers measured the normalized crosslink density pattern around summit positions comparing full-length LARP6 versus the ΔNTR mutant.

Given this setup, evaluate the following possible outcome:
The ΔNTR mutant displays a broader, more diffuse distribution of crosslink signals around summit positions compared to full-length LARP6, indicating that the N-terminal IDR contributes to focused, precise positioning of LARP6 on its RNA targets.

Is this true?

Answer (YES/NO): YES